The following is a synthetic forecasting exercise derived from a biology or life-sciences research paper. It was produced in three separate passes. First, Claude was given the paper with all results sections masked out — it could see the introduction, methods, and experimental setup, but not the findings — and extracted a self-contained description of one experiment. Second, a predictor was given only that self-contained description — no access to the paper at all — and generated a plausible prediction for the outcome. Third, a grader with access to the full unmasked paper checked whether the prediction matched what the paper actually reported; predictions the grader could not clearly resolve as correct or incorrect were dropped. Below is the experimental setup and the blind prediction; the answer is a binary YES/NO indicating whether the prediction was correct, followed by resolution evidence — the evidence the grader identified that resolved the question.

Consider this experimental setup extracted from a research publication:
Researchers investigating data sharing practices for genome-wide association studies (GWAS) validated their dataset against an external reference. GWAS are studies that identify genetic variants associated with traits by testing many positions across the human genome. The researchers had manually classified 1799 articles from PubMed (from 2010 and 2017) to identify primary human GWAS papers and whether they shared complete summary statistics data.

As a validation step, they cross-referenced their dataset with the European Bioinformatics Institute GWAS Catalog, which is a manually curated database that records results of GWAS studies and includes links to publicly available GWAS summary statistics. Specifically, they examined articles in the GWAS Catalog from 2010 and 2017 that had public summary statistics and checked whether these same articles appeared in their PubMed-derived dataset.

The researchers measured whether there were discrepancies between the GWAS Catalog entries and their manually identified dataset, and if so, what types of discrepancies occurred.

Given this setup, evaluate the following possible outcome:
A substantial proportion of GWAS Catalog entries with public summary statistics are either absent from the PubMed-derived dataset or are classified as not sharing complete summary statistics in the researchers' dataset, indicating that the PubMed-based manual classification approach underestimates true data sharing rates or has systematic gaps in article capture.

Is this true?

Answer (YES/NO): NO